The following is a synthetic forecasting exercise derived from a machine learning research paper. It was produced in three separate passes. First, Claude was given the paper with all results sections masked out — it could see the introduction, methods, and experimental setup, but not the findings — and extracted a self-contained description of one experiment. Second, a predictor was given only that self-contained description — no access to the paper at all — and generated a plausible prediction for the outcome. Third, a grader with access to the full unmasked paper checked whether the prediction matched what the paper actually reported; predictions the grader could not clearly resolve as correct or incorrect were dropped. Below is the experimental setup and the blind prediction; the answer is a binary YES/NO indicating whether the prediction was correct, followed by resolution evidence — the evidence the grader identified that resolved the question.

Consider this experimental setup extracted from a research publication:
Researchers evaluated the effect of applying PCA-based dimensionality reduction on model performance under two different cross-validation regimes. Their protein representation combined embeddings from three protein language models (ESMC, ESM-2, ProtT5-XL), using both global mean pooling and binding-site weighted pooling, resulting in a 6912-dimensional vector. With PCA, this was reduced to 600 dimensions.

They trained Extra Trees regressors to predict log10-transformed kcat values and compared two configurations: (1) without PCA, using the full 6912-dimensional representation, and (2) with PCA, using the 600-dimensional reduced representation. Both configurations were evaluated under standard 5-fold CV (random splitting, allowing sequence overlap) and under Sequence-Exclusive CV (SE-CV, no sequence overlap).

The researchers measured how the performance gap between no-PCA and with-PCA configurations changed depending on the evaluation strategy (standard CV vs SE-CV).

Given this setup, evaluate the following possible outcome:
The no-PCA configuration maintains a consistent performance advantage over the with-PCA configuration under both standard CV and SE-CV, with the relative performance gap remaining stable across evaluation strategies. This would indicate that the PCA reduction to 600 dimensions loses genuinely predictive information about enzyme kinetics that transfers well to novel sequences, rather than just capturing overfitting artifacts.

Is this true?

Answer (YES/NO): NO